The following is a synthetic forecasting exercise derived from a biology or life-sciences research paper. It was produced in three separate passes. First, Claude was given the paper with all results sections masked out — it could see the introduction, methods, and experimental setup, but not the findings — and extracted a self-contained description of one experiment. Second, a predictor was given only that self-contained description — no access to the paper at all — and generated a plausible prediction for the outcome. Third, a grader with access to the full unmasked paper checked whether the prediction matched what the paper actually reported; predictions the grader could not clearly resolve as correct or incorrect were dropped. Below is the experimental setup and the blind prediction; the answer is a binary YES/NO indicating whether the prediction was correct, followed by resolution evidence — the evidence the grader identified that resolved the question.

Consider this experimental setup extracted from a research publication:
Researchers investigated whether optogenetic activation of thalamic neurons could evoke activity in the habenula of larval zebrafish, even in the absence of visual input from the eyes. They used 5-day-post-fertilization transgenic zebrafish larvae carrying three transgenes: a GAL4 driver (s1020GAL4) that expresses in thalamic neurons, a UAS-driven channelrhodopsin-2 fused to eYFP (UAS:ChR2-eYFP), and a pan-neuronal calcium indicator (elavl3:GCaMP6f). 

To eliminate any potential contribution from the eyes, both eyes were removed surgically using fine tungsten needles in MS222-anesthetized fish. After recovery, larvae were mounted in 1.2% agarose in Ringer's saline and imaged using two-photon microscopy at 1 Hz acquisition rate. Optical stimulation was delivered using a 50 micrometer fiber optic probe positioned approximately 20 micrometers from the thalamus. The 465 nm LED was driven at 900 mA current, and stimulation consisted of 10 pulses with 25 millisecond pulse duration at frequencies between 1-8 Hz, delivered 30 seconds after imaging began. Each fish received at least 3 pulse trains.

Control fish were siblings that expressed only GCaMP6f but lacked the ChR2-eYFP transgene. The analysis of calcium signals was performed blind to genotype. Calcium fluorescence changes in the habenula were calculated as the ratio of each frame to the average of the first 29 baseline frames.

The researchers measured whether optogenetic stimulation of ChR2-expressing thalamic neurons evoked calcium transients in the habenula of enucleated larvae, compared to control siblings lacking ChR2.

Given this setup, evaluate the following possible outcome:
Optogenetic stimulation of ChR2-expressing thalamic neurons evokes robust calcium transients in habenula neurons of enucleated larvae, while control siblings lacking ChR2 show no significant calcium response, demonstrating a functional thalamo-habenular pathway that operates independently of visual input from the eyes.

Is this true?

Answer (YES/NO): NO